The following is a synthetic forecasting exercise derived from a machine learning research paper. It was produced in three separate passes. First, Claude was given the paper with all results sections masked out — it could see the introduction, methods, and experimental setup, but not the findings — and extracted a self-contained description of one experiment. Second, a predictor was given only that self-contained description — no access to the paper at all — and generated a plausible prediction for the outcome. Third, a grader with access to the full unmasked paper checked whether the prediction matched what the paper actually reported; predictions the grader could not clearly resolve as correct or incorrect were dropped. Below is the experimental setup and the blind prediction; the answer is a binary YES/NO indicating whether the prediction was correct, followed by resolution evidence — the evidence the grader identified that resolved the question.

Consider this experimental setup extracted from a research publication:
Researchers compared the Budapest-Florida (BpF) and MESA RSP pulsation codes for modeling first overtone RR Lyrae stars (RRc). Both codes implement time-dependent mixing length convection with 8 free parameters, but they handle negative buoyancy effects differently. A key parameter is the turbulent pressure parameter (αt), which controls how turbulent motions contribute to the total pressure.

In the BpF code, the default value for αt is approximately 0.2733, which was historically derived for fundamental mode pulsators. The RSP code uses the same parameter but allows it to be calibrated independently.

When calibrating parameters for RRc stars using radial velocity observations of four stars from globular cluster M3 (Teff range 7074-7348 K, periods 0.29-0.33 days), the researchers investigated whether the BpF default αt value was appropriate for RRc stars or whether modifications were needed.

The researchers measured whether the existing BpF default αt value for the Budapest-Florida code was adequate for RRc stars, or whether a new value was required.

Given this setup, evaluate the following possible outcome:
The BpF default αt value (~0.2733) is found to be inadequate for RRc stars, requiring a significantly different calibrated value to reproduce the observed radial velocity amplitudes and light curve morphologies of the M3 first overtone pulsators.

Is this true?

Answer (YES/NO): NO